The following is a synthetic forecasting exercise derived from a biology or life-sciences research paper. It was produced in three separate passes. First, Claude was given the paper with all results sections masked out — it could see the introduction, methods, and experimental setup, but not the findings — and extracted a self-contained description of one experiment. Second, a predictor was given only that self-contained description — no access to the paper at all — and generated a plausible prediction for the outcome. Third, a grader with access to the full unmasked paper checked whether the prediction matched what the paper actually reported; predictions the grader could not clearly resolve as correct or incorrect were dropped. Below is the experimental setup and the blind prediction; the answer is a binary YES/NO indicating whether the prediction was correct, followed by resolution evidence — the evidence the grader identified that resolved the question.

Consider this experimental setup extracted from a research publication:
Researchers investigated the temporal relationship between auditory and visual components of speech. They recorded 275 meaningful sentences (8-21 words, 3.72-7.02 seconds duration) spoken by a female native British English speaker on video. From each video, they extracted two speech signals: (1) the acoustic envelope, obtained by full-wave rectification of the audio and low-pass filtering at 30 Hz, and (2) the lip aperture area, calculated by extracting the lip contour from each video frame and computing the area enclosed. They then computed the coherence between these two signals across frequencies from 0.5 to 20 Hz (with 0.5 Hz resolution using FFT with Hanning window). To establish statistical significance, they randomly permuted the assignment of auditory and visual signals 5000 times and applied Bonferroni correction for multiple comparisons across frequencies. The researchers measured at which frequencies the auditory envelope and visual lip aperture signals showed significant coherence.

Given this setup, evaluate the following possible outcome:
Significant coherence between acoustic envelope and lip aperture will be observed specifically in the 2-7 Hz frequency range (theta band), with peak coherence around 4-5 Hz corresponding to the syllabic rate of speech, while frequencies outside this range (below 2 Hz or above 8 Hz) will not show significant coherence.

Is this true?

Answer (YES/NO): NO